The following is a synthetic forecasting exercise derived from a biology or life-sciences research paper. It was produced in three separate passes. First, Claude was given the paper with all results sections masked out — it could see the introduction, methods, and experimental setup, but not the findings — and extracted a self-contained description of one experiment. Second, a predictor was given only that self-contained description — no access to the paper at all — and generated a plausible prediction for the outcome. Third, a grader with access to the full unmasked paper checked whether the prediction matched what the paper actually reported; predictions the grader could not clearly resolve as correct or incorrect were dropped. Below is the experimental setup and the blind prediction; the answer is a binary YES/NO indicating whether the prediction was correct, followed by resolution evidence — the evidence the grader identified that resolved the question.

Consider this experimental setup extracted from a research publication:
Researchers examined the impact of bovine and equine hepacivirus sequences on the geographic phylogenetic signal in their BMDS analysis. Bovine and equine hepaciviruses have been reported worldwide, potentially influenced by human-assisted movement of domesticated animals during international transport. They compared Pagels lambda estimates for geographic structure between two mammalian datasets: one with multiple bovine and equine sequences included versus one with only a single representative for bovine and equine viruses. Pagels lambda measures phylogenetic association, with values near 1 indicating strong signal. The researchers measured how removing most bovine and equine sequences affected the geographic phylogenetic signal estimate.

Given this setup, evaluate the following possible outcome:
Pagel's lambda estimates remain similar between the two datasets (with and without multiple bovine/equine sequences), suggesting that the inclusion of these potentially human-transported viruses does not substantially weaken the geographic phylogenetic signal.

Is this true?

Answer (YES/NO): NO